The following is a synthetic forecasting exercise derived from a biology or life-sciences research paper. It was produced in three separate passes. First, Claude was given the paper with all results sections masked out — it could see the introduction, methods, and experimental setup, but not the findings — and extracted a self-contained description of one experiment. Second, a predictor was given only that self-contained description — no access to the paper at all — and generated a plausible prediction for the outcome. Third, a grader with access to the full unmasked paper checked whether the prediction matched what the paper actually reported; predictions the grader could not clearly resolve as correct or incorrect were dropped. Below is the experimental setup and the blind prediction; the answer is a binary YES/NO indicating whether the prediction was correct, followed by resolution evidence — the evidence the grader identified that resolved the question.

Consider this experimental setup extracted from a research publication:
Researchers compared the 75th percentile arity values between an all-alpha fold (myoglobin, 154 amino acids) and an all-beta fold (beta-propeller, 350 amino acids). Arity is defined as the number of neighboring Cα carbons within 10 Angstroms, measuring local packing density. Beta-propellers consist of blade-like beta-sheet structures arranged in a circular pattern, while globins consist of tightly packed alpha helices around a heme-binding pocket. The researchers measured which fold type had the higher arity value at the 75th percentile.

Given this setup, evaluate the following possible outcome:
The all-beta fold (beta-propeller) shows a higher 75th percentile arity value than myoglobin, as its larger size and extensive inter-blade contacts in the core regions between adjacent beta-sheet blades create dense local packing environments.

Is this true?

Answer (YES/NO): YES